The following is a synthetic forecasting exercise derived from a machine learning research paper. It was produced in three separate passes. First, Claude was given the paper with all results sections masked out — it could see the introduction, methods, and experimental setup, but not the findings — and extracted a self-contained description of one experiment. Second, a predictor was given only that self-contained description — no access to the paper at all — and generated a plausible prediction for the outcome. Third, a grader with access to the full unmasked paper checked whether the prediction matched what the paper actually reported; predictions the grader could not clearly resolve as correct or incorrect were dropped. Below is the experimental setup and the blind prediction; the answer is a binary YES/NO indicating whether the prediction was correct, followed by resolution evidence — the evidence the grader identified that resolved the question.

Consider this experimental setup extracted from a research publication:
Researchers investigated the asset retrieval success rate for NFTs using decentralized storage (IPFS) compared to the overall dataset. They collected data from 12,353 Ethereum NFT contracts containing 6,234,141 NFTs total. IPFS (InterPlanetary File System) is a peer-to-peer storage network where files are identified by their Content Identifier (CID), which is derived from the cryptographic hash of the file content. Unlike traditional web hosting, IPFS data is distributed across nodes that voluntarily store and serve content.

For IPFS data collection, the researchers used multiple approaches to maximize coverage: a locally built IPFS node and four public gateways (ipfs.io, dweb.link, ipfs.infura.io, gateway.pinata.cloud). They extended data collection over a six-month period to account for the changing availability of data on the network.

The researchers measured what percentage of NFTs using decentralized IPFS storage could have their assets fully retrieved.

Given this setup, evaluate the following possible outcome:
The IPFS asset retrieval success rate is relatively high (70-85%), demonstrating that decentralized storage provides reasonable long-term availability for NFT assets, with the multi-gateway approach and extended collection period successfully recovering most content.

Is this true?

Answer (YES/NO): NO